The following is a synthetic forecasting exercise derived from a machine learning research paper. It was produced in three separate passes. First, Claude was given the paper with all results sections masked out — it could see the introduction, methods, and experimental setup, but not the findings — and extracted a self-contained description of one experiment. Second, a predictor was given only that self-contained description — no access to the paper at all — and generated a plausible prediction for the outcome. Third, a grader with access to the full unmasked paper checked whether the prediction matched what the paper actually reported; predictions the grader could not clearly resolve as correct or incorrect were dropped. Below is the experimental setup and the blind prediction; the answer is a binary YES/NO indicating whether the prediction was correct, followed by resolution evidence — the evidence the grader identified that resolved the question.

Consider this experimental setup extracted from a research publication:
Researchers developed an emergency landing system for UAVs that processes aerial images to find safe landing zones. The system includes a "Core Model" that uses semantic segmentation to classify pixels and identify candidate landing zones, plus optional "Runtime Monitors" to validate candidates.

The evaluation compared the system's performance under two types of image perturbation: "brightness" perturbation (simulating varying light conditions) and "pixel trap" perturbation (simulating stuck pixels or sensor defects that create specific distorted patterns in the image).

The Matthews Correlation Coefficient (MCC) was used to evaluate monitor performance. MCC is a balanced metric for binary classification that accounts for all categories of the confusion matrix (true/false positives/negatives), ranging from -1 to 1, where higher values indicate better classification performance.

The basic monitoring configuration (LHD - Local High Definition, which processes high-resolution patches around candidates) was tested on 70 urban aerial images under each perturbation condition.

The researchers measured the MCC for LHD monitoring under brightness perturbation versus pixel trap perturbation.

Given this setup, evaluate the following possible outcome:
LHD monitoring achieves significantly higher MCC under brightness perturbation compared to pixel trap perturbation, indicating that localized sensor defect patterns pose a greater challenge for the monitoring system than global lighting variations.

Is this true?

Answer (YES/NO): YES